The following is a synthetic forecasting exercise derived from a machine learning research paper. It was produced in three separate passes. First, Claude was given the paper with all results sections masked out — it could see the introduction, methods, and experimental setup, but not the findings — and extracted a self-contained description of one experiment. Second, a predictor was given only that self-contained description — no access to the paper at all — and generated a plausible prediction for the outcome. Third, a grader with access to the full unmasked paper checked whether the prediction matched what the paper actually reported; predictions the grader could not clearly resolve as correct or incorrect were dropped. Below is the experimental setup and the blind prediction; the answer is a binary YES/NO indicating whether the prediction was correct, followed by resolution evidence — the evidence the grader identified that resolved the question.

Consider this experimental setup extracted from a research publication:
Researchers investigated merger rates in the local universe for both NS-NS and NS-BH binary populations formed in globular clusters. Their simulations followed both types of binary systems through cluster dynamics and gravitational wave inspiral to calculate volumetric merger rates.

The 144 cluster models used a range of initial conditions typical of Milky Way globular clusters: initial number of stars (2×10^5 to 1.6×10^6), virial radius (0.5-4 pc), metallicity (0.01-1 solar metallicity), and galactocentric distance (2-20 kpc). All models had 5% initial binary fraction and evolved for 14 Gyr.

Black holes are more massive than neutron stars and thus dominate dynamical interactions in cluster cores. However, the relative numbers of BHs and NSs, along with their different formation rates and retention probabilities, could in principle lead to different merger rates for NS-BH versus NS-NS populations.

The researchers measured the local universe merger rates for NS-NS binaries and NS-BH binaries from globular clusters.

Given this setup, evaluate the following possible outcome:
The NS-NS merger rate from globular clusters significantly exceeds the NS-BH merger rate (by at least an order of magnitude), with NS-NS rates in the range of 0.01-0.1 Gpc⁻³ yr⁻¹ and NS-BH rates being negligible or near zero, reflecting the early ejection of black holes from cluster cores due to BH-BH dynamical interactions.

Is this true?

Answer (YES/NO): NO